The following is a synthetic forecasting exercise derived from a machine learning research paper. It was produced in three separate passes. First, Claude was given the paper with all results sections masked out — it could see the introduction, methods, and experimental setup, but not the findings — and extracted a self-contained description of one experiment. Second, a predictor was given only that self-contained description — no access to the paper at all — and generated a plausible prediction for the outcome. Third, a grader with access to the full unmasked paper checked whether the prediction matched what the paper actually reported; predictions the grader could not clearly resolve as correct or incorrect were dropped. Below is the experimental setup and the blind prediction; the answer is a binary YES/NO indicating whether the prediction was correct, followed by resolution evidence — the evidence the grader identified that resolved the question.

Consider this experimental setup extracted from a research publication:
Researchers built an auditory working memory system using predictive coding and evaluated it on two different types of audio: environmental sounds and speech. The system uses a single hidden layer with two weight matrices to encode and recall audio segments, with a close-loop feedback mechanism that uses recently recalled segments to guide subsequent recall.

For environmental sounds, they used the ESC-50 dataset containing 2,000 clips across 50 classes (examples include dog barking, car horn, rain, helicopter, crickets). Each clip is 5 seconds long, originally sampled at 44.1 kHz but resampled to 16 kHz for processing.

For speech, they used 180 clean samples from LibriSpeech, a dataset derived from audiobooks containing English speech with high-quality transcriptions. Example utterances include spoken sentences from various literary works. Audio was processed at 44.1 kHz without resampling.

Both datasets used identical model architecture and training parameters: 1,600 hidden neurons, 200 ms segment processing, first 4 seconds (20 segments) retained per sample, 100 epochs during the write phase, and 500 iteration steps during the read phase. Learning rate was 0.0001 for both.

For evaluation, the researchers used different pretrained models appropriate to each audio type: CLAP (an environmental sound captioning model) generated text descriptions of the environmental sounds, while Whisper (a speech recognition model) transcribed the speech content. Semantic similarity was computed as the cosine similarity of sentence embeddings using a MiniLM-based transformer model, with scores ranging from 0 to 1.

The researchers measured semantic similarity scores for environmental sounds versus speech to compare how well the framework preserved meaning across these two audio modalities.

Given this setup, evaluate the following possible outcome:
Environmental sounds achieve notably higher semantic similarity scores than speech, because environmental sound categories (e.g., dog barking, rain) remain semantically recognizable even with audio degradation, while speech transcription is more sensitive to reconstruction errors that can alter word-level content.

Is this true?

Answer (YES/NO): NO